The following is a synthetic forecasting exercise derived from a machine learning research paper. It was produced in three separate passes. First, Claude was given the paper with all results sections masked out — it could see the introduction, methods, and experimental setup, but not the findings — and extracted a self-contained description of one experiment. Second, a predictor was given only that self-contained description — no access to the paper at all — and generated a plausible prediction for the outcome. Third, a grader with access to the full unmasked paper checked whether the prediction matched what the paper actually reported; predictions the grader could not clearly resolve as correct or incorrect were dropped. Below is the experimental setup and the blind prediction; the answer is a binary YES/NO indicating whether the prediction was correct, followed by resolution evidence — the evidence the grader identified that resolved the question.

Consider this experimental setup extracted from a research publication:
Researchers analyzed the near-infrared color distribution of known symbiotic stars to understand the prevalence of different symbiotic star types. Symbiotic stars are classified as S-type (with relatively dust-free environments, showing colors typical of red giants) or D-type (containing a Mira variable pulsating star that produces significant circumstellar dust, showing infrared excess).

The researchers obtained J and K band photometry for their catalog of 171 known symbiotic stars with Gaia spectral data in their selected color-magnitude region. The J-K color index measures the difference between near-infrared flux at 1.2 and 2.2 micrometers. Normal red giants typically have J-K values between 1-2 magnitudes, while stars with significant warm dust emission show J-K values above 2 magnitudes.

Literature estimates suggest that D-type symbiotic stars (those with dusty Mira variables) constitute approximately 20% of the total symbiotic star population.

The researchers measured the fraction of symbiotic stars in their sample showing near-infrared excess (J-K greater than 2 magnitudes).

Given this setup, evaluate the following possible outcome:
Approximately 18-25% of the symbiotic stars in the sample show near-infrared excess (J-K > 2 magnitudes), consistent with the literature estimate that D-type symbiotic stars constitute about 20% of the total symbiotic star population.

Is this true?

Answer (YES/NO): NO